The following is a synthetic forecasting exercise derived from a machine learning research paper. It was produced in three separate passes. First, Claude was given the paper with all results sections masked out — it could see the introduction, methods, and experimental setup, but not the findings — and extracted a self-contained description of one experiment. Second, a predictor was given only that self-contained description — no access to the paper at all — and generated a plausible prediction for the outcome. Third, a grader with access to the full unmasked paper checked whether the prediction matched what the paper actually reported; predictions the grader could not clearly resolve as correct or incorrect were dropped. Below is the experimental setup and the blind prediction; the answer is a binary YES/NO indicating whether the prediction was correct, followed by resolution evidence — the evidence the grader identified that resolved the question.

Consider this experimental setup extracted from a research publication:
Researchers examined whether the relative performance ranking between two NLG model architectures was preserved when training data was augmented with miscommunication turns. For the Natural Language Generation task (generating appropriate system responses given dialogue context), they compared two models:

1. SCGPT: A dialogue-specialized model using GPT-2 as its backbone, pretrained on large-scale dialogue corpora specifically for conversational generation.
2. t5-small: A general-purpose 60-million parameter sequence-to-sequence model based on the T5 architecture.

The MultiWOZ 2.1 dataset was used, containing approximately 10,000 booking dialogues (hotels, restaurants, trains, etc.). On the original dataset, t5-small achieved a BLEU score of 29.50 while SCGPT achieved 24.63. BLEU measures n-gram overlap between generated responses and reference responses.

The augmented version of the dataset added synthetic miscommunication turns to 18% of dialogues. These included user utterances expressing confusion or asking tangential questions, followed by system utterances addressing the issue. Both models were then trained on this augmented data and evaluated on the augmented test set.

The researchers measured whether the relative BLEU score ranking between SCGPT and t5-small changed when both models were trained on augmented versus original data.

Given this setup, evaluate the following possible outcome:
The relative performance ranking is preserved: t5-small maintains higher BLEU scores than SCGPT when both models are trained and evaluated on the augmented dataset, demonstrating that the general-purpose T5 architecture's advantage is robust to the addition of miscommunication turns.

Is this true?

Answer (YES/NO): YES